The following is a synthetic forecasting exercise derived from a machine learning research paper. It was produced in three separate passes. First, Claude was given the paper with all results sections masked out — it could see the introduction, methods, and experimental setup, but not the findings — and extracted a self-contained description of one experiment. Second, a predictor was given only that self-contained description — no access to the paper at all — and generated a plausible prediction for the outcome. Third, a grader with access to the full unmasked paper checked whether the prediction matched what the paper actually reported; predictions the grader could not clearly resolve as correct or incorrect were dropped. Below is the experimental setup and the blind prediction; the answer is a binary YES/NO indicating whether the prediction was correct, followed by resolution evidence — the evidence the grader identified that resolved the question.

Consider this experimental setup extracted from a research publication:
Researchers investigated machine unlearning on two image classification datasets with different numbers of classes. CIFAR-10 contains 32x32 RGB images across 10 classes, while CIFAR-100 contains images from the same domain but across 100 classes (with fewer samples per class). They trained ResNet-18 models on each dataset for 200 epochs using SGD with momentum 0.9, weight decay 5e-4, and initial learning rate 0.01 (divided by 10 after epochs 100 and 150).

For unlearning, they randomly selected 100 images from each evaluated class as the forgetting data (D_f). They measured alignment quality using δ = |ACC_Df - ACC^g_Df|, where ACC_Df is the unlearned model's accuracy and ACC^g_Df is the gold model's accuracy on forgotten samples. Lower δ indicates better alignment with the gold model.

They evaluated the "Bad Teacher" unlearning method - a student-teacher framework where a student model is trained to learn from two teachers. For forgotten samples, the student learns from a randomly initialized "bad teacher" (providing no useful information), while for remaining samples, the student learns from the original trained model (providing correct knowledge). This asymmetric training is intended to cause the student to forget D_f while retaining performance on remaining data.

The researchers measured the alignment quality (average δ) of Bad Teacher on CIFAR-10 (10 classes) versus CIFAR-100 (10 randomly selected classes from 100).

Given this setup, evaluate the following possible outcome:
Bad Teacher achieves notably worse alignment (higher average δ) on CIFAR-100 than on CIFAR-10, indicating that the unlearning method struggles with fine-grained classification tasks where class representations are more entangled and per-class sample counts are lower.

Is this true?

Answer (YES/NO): YES